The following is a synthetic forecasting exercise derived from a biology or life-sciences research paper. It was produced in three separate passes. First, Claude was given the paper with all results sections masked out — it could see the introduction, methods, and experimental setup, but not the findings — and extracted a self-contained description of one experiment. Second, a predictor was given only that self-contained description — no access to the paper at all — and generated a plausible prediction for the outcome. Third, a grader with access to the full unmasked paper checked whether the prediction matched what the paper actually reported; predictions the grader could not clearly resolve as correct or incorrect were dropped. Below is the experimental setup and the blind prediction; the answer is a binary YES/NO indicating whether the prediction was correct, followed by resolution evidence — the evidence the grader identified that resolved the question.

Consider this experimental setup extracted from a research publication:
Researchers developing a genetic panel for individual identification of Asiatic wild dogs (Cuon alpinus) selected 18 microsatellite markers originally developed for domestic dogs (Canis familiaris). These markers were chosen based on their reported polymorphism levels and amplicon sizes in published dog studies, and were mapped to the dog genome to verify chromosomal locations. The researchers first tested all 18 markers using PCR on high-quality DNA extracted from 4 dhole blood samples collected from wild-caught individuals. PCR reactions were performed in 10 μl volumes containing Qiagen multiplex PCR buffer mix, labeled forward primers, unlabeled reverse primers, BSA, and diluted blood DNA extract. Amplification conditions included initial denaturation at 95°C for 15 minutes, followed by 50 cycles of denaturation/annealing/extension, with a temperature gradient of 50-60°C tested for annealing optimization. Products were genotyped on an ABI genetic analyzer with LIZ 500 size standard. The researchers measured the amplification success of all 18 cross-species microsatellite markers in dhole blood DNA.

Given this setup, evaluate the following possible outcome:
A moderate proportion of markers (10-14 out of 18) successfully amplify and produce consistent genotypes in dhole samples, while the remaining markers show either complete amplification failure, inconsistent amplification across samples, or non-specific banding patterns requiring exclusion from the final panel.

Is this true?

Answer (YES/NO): NO